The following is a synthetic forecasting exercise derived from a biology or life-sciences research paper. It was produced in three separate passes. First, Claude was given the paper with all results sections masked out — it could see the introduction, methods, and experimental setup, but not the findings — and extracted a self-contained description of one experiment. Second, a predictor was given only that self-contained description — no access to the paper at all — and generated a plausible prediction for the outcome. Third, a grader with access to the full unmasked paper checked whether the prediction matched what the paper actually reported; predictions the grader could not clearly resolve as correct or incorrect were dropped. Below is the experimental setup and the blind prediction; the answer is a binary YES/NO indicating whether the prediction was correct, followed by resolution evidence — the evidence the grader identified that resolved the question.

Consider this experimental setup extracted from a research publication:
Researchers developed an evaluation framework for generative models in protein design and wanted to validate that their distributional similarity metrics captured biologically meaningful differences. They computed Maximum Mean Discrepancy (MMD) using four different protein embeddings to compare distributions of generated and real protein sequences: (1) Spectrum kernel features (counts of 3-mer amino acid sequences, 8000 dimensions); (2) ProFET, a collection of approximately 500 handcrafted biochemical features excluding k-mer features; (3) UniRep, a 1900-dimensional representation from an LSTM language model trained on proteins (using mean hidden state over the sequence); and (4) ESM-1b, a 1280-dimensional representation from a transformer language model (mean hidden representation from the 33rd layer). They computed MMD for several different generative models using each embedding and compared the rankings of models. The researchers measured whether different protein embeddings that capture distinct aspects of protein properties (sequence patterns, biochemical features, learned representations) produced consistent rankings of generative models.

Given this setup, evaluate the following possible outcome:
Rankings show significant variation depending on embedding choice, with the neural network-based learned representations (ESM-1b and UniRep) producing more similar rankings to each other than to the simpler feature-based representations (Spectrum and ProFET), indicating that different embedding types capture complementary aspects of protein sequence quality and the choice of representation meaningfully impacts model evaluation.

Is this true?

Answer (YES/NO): NO